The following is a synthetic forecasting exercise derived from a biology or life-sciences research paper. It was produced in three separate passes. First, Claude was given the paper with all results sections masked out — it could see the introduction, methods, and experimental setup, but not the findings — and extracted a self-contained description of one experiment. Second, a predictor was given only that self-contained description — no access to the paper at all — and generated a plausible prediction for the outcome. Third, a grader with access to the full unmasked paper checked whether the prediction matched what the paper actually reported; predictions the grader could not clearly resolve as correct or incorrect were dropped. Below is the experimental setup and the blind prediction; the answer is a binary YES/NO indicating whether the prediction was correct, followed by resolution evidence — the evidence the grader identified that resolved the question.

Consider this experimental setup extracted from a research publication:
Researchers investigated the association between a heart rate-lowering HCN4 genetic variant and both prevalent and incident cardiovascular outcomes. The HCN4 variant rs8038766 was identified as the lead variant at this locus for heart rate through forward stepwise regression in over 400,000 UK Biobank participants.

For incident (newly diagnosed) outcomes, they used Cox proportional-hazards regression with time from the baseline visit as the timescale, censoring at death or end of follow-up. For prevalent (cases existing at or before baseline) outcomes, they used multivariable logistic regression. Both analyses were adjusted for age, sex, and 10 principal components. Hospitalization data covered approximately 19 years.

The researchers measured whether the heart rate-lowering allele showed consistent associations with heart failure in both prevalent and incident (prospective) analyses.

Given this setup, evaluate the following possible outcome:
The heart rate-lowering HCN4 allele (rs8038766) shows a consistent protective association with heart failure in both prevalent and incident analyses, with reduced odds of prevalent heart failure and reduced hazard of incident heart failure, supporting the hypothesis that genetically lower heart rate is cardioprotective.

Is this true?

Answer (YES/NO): NO